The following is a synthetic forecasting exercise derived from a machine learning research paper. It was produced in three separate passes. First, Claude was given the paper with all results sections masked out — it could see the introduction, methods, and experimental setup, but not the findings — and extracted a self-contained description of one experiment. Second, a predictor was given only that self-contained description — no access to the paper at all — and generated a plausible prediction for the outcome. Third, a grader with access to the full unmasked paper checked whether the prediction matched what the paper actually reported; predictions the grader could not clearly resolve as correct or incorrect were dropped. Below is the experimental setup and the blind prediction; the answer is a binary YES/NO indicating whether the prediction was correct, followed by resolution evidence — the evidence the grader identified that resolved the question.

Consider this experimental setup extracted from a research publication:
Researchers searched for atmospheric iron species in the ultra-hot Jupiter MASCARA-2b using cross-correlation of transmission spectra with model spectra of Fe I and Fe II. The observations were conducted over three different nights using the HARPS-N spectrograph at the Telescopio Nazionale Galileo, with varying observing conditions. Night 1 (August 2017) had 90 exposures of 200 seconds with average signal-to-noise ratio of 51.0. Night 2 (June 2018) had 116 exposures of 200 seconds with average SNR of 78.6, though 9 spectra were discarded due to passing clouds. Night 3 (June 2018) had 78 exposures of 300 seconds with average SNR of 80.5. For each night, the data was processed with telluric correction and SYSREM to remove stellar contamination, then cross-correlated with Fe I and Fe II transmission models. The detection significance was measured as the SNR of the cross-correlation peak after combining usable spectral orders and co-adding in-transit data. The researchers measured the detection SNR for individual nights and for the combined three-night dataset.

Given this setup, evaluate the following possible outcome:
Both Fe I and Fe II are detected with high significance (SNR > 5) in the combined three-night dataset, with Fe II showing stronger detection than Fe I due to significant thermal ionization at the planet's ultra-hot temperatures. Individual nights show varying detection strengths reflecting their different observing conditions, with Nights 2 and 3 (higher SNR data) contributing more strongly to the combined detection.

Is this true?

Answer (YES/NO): NO